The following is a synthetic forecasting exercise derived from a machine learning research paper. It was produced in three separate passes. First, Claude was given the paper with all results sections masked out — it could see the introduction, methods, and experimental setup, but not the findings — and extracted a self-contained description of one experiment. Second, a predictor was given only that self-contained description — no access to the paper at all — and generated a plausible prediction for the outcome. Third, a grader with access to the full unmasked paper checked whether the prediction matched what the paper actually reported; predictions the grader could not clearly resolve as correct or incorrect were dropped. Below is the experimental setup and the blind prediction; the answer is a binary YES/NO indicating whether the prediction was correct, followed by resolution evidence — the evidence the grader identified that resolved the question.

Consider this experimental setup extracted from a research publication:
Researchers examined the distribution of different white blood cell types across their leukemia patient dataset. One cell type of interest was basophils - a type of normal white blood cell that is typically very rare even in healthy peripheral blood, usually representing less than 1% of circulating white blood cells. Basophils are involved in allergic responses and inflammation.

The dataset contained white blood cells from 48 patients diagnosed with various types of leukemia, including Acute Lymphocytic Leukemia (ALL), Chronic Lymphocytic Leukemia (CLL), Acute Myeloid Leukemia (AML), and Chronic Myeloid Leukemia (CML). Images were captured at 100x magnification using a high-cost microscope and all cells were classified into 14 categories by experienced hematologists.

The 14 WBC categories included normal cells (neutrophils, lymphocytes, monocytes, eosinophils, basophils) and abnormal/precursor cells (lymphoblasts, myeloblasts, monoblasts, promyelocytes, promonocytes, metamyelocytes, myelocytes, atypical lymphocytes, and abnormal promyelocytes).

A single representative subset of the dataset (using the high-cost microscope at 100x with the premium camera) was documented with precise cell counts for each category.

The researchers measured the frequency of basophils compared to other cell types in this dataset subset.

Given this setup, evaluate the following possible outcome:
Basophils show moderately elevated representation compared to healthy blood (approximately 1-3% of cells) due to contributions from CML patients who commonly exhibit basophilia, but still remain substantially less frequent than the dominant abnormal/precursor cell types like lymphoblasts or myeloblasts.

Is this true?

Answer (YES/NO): NO